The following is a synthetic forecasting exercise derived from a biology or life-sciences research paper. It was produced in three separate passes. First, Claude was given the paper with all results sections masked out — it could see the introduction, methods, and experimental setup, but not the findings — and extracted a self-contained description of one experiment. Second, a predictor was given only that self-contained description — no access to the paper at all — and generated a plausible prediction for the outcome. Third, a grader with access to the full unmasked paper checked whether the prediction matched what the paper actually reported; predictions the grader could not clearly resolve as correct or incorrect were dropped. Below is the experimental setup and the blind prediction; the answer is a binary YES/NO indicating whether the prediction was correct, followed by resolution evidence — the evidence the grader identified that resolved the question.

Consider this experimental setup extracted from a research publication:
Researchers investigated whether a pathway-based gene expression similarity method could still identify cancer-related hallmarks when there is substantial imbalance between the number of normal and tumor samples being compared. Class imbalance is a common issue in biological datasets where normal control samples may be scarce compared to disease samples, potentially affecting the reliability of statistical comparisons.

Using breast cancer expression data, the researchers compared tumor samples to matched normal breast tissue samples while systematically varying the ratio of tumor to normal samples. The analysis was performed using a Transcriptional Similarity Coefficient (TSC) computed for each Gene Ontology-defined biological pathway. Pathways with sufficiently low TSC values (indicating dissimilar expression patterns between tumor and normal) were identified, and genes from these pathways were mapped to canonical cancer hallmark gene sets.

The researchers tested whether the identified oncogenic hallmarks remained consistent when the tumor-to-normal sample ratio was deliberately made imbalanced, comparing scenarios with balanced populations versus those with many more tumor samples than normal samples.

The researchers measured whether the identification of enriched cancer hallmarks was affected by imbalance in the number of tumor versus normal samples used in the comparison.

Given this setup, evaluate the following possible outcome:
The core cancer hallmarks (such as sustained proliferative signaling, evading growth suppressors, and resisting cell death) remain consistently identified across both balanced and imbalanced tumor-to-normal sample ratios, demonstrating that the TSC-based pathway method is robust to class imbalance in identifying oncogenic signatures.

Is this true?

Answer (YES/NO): YES